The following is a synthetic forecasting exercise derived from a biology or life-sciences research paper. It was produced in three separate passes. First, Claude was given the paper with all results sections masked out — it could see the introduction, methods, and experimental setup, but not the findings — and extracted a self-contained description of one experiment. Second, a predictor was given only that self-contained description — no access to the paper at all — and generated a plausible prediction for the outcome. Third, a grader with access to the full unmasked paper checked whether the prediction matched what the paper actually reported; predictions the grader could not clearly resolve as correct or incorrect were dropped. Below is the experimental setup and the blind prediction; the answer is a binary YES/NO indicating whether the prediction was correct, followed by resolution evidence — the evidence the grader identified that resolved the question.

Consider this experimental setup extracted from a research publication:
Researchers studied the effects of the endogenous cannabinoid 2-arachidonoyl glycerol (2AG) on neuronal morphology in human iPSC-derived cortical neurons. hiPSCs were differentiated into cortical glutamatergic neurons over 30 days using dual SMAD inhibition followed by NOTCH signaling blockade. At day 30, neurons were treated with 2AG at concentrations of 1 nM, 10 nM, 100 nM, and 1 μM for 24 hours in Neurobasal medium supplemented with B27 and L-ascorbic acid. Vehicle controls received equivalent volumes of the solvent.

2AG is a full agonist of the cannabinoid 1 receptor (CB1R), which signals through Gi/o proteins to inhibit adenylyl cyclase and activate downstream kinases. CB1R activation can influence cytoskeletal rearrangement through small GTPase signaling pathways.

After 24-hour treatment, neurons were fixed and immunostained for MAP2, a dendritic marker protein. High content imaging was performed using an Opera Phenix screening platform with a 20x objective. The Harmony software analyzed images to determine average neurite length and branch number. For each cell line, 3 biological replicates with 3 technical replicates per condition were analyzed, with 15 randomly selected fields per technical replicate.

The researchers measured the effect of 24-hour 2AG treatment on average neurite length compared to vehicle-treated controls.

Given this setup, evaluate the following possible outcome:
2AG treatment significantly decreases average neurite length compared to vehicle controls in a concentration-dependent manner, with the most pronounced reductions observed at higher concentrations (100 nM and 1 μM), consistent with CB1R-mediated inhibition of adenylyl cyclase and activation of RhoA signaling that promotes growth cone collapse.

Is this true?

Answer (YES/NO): NO